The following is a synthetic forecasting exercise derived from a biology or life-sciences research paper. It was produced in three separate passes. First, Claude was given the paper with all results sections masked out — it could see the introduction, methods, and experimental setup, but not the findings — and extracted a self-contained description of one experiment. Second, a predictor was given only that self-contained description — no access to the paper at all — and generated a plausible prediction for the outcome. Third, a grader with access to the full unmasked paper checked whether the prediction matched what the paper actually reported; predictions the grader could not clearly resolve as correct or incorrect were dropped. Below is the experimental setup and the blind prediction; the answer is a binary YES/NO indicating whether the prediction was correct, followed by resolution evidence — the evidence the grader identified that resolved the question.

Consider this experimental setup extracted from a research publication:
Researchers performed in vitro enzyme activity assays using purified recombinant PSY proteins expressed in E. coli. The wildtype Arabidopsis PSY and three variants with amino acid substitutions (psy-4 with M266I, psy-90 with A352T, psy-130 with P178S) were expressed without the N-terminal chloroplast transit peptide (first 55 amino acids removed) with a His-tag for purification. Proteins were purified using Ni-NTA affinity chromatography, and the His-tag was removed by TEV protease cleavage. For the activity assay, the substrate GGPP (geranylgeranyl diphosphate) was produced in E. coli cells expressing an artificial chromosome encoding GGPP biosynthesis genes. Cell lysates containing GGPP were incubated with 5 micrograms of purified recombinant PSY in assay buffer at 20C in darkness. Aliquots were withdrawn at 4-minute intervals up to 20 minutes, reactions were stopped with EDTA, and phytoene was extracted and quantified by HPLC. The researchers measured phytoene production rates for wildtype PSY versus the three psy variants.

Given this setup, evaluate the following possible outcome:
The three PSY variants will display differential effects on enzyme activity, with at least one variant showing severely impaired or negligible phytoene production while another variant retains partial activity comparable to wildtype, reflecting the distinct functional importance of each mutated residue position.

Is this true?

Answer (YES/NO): YES